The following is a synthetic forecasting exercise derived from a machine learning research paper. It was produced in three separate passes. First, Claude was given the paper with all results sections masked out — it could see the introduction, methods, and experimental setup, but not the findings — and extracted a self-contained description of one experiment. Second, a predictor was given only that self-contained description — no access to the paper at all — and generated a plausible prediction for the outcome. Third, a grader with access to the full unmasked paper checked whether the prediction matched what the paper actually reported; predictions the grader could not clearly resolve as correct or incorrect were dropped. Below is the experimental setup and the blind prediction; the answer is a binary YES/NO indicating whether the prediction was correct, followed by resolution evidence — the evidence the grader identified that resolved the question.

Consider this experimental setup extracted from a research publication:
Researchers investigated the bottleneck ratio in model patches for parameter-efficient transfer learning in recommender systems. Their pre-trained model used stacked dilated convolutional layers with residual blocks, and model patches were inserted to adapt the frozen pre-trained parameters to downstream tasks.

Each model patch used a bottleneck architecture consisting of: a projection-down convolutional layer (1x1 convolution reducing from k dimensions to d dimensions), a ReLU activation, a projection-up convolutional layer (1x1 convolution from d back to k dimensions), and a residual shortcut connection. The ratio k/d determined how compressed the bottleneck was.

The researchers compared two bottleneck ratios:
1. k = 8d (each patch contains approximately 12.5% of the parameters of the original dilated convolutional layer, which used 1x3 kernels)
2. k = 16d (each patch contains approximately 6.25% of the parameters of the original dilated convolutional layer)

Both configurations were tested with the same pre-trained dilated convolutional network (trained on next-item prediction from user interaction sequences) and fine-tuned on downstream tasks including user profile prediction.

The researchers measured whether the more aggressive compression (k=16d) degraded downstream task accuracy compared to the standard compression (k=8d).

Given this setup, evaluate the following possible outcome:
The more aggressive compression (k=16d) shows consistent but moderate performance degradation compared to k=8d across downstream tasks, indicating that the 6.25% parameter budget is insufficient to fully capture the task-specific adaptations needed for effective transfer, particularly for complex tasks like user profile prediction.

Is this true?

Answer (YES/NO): NO